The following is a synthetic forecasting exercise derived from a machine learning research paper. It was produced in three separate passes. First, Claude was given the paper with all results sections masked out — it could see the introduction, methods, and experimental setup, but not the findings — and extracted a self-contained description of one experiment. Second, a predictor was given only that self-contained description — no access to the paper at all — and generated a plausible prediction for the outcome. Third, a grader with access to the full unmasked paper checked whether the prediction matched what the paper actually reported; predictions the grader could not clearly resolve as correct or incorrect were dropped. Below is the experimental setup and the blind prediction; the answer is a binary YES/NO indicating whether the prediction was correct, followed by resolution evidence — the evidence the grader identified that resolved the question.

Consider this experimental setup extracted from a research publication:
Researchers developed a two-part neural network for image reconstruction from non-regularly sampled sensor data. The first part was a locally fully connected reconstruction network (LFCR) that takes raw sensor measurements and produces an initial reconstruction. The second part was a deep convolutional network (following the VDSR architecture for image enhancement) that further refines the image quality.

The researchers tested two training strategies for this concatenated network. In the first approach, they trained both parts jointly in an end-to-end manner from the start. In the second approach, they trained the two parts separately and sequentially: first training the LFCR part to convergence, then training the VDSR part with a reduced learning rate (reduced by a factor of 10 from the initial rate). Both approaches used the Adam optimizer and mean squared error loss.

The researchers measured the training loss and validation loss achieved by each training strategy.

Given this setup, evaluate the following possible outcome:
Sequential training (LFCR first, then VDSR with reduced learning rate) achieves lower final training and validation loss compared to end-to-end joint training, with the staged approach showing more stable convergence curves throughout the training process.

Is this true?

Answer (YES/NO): NO